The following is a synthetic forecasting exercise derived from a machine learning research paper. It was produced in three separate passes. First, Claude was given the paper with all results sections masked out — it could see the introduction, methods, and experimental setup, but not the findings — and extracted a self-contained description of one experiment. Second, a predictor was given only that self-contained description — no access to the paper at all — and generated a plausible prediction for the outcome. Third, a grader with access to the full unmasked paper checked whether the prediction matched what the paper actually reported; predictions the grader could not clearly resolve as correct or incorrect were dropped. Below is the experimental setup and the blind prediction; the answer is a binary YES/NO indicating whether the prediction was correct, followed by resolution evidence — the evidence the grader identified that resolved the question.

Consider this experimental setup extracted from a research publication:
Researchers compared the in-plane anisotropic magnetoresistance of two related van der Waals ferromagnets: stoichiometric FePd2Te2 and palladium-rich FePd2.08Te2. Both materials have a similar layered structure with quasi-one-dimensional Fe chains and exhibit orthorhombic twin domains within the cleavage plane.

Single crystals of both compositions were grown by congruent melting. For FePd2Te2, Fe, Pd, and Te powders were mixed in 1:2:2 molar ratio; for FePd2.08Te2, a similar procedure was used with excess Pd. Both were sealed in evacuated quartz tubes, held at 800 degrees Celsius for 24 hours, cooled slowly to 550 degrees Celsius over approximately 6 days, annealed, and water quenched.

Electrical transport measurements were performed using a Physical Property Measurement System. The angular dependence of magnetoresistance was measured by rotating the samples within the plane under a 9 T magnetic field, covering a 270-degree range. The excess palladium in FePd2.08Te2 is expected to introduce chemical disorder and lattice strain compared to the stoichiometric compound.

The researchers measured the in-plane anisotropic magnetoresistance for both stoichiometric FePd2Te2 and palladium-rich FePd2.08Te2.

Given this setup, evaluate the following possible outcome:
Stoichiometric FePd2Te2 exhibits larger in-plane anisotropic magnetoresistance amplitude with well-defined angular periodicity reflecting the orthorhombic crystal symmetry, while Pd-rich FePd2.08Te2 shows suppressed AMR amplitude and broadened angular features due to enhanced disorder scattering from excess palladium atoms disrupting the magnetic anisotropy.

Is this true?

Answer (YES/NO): NO